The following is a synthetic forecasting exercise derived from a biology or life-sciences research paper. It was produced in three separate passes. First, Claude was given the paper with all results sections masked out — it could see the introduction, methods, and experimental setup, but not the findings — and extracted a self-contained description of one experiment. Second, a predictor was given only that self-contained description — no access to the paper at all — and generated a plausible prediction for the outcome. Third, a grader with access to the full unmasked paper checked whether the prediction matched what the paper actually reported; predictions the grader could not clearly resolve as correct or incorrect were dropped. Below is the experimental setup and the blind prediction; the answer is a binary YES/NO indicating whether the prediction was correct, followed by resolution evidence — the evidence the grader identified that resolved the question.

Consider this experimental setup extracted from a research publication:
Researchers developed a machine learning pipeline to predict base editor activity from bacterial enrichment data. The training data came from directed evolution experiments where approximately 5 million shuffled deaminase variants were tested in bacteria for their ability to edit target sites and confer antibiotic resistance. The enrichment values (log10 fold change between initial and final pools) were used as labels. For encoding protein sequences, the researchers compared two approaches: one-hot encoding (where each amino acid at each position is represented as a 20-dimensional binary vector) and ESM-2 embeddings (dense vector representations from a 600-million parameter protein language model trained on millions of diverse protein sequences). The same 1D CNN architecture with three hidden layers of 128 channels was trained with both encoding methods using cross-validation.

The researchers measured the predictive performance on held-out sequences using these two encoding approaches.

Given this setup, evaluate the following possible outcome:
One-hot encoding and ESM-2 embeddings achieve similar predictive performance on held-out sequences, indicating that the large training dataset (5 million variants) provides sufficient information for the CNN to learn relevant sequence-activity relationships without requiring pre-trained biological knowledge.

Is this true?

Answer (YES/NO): NO